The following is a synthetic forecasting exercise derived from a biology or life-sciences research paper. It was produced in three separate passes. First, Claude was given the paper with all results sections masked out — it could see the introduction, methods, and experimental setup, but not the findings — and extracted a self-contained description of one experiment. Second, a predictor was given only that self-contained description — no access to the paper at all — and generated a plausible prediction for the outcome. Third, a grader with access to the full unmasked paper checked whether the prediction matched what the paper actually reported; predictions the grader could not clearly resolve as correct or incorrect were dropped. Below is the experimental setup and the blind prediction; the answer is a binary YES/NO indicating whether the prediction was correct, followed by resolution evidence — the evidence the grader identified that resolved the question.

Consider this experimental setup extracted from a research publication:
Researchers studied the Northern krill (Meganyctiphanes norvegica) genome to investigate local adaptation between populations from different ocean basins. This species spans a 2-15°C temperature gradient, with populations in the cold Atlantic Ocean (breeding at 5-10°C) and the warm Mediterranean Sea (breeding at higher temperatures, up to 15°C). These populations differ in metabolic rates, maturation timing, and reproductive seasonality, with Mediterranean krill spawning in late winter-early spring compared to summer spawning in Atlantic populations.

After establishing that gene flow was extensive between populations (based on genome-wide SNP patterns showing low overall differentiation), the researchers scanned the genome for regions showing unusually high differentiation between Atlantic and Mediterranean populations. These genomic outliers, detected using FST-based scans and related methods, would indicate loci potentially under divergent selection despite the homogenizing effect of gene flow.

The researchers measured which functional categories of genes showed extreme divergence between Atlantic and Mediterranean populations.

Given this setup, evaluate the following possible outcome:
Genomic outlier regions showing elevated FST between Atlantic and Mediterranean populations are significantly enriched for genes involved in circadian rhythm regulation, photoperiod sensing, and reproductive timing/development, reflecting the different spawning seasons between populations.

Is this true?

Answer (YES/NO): YES